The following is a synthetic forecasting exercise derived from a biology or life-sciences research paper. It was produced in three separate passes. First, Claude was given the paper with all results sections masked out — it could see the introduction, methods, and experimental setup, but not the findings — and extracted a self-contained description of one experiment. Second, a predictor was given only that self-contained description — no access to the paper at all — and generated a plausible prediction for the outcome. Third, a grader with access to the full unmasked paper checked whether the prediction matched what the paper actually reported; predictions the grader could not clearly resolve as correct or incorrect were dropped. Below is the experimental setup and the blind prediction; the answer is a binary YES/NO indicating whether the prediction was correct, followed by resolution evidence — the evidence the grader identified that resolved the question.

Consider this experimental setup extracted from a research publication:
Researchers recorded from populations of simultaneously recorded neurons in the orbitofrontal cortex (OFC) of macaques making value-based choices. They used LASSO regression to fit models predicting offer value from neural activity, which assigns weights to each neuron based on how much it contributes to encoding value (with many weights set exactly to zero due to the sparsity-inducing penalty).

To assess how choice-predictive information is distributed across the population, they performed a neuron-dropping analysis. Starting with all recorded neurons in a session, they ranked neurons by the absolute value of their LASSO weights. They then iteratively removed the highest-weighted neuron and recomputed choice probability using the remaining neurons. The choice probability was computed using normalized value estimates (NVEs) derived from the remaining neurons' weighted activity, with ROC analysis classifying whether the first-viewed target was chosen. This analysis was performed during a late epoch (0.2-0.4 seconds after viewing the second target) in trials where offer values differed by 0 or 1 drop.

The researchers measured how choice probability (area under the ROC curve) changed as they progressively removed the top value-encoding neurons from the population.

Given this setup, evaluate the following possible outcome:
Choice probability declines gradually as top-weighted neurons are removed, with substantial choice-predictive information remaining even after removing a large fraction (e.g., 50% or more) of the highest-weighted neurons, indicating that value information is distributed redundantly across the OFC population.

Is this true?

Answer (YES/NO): NO